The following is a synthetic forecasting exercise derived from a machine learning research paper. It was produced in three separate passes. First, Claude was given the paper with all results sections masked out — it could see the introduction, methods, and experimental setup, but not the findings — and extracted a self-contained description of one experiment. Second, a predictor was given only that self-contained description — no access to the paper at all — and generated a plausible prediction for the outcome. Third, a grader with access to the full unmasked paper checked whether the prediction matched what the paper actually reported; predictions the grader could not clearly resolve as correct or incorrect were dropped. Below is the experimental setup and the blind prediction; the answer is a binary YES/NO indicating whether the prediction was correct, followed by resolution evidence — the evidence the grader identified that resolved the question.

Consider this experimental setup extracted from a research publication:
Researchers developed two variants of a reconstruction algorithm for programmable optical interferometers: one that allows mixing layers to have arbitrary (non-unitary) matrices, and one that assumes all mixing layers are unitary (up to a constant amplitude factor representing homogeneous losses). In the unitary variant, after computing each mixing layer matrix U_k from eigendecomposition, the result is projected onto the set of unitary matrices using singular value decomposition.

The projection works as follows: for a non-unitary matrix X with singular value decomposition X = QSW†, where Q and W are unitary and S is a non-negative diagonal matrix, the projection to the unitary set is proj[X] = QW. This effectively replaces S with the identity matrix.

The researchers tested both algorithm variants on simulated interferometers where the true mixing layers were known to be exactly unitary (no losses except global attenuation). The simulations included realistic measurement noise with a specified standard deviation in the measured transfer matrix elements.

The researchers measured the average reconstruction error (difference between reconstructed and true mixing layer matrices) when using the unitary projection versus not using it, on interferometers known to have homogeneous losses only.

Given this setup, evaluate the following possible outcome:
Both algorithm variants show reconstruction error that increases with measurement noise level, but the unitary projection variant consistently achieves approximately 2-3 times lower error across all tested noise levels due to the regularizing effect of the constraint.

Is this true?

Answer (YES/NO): NO